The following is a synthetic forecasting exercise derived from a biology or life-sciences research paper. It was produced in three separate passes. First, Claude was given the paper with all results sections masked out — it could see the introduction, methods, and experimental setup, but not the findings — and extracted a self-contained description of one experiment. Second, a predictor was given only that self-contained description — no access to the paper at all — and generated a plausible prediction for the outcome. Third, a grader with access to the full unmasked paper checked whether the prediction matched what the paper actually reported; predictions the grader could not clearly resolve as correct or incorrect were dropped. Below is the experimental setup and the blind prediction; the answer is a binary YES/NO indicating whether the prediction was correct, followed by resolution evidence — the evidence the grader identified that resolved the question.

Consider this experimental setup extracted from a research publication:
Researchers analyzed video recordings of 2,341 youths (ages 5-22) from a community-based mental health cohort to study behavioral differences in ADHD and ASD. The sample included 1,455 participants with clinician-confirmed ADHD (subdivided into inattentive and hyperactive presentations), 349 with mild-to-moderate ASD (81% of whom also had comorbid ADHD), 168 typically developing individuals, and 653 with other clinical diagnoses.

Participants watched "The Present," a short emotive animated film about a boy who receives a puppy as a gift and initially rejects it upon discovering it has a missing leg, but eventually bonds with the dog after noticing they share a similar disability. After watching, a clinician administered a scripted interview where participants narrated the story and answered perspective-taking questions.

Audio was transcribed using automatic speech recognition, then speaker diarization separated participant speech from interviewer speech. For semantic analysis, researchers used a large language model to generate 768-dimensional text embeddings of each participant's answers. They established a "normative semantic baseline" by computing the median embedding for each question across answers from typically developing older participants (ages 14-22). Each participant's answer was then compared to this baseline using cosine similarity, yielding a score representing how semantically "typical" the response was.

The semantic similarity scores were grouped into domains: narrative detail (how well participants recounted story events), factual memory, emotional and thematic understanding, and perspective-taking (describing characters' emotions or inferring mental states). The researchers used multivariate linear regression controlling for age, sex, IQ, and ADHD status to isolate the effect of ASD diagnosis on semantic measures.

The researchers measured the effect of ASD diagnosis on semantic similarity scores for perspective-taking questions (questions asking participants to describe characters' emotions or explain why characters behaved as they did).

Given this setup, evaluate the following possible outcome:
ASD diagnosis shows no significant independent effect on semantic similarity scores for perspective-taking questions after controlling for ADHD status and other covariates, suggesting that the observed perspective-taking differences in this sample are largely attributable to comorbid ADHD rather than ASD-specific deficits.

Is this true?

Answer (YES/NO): NO